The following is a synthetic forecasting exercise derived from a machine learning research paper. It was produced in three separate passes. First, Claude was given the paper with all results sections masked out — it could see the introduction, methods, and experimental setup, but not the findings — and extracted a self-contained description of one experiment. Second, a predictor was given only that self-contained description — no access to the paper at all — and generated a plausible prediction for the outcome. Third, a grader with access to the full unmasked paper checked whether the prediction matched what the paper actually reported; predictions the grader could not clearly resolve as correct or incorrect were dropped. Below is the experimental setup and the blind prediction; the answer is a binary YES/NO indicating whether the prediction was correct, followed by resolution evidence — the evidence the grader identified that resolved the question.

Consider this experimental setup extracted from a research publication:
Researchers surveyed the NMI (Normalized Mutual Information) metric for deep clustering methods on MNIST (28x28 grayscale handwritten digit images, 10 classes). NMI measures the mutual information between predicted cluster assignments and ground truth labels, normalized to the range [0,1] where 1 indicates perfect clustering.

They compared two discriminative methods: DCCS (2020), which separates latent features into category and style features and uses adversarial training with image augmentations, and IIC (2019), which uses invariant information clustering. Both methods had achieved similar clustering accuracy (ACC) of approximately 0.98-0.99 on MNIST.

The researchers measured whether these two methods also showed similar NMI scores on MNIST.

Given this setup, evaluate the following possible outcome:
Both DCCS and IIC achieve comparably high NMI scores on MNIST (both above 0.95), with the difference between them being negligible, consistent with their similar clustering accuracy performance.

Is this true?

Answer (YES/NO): YES